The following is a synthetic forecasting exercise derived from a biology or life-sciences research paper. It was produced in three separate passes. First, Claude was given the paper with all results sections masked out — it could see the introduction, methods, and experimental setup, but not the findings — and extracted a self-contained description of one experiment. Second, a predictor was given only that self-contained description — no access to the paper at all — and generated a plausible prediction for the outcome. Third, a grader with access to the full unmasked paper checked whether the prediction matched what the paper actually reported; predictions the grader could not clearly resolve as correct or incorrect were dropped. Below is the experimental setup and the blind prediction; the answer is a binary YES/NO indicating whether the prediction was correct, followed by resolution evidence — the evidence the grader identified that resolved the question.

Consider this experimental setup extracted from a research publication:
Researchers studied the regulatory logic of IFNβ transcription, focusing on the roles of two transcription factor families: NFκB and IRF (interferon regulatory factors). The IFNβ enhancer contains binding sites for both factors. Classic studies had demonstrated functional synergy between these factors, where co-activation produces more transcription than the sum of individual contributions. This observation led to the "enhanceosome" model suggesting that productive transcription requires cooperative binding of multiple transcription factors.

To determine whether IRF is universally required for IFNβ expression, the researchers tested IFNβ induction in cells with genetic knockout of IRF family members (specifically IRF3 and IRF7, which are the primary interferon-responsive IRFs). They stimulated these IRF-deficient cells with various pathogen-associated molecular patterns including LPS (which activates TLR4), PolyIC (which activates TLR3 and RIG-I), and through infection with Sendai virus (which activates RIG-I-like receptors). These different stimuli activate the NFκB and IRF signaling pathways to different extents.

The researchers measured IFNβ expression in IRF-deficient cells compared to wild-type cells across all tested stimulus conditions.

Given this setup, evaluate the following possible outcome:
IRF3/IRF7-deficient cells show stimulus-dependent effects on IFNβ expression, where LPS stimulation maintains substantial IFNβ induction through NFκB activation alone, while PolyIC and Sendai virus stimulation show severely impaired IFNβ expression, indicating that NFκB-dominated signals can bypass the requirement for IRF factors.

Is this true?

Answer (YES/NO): NO